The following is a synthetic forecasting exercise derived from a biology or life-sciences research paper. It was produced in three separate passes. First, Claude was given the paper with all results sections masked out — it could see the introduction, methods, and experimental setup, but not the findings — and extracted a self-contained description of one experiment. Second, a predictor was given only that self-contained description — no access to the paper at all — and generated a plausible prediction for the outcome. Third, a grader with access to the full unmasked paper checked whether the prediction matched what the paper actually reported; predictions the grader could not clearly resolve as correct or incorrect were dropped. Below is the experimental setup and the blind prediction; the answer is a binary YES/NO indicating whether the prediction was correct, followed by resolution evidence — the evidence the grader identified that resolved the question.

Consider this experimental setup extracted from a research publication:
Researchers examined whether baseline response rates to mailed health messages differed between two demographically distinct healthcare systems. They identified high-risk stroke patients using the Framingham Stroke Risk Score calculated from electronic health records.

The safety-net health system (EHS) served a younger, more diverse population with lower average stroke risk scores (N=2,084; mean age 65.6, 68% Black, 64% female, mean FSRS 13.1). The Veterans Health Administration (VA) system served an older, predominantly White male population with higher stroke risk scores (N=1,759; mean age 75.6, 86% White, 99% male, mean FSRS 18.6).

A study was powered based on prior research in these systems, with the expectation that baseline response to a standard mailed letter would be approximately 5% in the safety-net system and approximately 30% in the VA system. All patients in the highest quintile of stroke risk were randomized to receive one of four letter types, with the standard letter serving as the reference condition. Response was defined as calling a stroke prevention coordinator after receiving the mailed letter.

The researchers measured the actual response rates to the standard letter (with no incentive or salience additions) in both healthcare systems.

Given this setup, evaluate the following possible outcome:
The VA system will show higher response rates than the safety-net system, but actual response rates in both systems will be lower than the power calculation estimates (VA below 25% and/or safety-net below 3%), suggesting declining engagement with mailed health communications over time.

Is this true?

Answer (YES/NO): NO